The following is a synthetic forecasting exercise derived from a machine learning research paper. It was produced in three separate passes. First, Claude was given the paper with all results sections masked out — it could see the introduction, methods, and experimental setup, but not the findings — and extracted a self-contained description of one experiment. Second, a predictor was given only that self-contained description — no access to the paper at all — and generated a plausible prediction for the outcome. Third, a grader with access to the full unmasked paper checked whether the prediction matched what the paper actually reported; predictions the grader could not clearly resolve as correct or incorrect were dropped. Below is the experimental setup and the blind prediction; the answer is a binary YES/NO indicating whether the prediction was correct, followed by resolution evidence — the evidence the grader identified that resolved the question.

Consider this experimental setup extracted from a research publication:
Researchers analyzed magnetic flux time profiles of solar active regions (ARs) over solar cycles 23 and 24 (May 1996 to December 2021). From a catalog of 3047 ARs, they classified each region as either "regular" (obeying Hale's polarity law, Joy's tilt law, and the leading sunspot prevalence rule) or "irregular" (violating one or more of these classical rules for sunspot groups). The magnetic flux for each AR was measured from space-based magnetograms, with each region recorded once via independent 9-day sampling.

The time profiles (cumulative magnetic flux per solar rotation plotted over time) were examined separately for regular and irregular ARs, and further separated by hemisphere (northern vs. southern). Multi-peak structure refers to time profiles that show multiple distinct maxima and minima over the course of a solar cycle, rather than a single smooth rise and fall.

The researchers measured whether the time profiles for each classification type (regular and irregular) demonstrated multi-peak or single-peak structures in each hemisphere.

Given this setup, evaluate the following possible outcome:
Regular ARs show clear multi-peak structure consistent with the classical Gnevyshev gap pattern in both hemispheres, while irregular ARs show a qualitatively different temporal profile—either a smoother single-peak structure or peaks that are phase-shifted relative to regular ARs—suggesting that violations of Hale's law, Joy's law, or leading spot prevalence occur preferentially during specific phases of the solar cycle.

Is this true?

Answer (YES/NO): NO